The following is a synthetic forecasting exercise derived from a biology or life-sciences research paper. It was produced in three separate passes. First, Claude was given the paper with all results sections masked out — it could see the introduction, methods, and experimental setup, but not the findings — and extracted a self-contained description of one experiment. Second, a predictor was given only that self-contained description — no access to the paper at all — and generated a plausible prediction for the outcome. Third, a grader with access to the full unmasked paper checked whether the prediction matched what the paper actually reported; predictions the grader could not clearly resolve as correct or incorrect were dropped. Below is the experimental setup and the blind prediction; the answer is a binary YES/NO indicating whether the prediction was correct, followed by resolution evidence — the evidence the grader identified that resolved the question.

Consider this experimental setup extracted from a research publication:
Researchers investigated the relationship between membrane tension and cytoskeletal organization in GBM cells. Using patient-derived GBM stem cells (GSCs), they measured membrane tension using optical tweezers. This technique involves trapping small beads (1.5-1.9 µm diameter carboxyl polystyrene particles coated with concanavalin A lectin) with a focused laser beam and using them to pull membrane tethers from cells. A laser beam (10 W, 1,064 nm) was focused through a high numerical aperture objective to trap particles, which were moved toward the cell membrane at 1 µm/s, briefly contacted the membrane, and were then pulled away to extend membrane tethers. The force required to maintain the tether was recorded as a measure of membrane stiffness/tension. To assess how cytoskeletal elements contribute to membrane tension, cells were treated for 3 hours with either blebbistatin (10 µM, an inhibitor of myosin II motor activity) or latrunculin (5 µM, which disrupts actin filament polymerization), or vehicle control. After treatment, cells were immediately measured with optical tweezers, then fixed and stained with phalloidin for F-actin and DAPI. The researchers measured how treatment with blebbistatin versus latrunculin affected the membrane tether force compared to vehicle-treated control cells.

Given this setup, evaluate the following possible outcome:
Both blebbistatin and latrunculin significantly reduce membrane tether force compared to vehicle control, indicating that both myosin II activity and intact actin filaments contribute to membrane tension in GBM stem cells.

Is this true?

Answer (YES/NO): YES